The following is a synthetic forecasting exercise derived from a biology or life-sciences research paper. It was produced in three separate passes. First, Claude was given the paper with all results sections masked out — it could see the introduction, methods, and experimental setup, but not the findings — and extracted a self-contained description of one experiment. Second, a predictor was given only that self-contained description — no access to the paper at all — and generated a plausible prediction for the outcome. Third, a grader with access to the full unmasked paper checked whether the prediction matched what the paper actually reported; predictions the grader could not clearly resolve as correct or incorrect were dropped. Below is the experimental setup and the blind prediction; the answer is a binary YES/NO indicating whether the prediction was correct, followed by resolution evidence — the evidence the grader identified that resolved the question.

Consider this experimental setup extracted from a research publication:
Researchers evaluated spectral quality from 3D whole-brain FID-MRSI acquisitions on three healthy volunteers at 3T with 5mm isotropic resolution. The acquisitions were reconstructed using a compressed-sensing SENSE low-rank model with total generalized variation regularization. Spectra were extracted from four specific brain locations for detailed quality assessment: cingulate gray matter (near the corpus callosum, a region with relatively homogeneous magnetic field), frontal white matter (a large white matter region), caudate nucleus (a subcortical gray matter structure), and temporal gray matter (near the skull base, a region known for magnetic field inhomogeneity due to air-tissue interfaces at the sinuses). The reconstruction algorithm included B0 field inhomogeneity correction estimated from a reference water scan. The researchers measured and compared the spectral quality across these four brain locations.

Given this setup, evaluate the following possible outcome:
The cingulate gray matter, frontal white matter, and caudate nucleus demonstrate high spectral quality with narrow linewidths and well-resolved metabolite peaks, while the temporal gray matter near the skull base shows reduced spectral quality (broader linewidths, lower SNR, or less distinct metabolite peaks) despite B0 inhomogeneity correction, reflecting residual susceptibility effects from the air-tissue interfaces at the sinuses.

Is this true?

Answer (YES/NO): NO